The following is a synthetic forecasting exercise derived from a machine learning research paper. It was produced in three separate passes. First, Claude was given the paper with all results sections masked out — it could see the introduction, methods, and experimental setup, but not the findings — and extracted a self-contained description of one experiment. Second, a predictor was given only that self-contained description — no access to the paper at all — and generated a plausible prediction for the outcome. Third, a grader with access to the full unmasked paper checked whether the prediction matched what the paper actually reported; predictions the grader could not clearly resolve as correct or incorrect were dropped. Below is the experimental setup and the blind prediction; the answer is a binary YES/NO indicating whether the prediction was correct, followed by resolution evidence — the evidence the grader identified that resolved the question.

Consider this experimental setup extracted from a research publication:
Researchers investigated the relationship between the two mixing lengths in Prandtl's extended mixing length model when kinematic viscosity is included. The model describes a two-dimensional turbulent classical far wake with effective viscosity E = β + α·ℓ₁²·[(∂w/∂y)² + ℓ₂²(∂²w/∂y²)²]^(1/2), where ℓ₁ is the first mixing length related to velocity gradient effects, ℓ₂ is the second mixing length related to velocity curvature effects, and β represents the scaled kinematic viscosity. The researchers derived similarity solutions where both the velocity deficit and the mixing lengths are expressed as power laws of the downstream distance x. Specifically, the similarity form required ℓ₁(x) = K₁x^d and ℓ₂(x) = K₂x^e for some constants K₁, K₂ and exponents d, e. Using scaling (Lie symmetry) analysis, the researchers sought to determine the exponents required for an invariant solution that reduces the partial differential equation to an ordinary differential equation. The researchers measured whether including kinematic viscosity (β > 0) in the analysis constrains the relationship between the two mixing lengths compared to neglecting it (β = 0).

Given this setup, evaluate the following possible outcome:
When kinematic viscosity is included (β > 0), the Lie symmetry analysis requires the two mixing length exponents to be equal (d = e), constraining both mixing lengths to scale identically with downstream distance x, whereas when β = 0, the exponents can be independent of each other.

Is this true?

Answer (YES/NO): NO